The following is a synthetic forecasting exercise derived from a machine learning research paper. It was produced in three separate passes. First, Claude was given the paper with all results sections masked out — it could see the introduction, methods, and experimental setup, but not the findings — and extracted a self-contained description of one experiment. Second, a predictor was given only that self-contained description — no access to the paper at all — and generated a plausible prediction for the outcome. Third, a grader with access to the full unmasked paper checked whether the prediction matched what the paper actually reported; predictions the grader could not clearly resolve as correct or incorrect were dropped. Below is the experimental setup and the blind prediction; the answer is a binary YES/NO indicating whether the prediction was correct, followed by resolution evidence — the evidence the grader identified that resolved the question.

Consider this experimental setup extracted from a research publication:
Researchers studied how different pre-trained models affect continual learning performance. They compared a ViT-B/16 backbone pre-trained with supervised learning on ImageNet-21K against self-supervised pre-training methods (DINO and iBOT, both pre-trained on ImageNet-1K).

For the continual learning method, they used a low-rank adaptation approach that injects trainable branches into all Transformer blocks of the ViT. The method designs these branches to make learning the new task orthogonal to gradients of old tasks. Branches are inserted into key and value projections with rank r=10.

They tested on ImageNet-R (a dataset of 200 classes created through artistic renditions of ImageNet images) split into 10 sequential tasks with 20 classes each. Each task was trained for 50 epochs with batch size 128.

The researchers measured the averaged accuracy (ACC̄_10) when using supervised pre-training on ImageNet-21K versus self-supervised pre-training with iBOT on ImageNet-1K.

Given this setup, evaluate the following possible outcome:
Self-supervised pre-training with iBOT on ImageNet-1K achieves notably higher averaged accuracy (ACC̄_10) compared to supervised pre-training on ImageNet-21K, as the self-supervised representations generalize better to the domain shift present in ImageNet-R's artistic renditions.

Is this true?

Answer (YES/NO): NO